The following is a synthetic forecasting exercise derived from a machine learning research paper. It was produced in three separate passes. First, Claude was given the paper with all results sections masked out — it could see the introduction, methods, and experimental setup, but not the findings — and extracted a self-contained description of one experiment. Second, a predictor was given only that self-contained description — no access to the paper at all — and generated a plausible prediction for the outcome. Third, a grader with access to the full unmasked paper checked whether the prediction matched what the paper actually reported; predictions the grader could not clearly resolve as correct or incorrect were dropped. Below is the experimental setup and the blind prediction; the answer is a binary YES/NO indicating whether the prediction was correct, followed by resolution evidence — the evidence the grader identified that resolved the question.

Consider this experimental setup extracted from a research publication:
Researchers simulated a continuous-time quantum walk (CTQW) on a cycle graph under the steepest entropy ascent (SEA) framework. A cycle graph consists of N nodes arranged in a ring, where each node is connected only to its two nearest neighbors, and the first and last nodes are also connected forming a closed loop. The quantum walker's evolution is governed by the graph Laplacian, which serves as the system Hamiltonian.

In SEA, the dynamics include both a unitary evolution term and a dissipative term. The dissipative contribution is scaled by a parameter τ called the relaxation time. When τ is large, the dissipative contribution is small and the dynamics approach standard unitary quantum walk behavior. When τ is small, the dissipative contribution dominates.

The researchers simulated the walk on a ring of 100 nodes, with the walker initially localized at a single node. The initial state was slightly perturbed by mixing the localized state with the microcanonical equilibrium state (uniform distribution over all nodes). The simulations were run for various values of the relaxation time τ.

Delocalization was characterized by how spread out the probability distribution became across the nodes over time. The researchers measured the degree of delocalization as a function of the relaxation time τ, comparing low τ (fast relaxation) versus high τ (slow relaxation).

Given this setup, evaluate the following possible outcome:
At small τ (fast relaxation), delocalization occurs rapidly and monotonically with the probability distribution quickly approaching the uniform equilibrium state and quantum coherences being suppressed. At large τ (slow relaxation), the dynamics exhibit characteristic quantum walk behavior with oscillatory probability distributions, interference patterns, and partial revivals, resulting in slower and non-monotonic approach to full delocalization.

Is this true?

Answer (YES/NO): YES